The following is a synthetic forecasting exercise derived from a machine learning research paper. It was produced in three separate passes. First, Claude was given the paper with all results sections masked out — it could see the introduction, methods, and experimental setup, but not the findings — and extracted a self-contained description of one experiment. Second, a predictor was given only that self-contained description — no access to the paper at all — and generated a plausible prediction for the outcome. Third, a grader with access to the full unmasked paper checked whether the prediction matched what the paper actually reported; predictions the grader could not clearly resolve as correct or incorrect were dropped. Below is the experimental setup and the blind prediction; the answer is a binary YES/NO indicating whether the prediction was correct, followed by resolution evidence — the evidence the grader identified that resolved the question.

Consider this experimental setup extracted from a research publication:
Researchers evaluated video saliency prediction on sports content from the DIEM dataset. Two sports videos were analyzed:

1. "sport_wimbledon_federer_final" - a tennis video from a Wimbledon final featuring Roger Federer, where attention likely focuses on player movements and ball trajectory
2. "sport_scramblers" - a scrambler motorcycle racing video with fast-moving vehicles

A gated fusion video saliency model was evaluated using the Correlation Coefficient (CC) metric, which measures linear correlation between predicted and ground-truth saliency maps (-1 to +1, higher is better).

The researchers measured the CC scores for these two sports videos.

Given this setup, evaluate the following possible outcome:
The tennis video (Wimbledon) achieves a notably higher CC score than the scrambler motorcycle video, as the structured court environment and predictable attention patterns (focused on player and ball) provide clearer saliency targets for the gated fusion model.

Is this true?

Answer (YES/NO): NO